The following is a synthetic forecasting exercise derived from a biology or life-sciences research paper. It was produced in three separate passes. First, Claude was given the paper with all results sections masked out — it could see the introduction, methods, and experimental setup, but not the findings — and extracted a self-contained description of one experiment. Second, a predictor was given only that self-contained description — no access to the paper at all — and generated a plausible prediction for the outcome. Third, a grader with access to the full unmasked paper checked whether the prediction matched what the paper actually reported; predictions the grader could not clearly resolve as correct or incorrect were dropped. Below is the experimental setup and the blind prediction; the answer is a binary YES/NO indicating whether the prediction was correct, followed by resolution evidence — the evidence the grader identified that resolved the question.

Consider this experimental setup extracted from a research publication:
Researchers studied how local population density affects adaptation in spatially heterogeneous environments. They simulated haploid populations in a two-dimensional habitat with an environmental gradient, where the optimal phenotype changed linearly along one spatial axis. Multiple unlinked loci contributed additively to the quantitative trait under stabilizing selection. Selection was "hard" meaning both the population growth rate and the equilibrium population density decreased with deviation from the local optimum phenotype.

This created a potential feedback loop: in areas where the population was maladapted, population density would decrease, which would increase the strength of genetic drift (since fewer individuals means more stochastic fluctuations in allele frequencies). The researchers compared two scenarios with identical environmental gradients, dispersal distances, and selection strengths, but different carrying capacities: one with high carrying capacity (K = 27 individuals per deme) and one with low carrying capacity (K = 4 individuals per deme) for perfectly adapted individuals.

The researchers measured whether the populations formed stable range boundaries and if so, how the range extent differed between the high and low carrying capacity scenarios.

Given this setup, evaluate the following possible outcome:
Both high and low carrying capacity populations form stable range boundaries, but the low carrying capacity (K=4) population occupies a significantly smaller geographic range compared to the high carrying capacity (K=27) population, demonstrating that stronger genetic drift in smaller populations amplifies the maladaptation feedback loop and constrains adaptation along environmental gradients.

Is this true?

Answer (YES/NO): NO